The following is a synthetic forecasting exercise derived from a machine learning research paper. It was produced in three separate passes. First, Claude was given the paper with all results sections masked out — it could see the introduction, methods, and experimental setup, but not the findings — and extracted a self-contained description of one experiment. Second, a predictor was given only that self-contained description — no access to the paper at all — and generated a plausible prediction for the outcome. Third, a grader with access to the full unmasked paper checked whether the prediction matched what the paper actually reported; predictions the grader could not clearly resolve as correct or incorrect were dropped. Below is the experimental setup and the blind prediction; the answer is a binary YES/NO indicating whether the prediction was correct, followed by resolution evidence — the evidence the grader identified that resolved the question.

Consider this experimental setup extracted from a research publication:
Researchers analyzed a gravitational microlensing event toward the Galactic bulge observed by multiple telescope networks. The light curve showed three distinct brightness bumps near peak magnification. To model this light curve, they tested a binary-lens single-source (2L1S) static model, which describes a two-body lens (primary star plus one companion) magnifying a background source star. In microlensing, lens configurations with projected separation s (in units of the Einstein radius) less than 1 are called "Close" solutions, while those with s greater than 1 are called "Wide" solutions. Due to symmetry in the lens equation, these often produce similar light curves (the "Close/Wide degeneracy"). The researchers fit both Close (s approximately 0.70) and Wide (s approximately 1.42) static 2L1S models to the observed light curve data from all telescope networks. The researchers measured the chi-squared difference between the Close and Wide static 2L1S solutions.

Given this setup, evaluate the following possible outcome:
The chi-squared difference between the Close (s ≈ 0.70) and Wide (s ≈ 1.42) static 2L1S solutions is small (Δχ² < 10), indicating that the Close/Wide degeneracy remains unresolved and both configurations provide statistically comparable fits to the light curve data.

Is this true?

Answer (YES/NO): NO